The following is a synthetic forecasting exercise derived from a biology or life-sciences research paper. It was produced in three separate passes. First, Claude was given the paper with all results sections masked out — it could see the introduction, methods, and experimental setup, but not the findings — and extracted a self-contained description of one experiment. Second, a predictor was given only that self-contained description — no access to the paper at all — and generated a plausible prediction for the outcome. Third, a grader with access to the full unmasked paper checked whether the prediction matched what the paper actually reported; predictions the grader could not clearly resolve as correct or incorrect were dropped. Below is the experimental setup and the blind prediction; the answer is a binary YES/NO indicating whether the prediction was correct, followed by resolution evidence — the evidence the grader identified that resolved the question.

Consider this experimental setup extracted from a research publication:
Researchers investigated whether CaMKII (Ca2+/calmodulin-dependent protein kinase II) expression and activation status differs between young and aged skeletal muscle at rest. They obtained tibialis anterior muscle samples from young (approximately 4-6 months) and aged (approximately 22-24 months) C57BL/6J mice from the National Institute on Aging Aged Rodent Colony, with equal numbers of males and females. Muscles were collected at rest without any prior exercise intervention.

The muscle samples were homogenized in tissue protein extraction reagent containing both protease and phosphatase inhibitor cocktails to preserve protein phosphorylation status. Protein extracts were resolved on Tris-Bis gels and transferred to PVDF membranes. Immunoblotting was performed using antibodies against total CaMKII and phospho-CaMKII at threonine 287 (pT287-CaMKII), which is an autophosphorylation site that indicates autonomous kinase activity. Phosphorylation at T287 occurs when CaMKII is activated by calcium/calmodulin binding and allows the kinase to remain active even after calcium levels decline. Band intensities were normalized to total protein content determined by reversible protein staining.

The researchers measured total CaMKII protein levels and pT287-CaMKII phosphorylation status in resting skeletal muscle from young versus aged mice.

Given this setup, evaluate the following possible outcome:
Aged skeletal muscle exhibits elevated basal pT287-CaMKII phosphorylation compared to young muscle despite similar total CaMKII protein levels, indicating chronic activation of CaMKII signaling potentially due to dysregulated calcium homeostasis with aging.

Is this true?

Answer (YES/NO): NO